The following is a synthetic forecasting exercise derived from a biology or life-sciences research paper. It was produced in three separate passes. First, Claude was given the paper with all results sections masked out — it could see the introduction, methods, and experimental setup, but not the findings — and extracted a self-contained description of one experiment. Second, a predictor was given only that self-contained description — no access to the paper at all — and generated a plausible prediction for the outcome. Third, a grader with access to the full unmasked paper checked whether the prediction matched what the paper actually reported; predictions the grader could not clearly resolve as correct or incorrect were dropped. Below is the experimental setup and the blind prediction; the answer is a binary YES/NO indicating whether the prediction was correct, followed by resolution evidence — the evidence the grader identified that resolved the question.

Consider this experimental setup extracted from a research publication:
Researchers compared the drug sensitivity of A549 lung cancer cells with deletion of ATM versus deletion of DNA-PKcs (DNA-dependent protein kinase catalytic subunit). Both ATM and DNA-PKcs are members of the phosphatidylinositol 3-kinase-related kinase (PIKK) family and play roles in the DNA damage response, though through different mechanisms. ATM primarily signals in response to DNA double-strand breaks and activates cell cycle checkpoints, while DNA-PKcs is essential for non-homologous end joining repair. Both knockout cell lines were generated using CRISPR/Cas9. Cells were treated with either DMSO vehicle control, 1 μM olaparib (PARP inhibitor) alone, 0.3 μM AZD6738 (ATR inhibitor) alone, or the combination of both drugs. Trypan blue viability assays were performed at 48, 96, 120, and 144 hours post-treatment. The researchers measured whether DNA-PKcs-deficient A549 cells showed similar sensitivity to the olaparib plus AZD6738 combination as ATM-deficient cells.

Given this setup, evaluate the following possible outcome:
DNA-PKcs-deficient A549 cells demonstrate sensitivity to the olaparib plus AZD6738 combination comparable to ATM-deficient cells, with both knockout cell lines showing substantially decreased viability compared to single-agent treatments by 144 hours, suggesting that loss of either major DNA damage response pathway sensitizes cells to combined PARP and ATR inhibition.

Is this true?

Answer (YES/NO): NO